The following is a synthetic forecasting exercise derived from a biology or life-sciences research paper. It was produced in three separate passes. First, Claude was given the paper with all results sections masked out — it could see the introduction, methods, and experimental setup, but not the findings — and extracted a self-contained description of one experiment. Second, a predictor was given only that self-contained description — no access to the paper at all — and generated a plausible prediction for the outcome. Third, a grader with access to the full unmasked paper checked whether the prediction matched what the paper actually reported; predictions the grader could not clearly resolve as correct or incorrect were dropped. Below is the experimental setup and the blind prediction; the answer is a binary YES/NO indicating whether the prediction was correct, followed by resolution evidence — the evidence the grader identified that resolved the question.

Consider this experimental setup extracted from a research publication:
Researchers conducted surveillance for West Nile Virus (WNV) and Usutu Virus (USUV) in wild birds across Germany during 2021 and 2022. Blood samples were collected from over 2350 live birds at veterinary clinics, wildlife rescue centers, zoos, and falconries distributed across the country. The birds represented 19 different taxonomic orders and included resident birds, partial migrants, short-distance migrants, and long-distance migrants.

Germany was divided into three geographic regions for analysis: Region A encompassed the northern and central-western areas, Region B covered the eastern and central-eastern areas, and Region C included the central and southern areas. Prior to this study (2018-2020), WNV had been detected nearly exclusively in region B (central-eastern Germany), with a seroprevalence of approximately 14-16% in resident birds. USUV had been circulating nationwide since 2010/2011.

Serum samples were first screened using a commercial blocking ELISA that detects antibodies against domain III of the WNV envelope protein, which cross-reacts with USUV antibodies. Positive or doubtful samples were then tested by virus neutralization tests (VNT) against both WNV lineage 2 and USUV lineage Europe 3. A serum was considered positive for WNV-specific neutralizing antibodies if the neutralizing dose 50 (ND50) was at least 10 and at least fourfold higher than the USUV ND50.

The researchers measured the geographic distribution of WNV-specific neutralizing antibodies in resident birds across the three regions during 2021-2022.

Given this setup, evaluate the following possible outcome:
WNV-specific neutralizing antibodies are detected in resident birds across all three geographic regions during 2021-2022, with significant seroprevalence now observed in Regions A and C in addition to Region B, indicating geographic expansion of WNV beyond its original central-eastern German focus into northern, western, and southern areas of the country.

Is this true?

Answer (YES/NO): NO